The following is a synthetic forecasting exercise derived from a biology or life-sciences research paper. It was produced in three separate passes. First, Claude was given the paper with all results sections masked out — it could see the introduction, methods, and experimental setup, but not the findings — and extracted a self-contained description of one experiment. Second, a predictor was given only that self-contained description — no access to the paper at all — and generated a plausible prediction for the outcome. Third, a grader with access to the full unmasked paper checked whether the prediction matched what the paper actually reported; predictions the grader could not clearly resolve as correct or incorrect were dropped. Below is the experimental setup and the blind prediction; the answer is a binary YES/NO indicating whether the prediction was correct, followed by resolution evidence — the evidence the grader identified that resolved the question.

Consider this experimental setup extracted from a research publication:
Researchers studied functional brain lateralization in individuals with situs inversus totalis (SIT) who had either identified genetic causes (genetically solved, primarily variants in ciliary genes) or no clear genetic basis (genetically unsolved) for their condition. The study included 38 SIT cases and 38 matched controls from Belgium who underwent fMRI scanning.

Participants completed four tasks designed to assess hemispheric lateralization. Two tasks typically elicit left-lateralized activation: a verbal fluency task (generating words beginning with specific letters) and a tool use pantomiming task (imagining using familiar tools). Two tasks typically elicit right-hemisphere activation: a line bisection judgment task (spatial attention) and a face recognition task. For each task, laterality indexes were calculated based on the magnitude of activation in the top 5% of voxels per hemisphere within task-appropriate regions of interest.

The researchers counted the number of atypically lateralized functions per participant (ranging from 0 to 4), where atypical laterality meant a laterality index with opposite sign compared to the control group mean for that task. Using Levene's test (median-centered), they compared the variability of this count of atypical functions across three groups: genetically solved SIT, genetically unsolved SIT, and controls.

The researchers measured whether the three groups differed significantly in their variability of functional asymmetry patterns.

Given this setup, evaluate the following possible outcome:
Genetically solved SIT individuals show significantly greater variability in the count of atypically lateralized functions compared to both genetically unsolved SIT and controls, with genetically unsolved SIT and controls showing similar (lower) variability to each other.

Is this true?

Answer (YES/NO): NO